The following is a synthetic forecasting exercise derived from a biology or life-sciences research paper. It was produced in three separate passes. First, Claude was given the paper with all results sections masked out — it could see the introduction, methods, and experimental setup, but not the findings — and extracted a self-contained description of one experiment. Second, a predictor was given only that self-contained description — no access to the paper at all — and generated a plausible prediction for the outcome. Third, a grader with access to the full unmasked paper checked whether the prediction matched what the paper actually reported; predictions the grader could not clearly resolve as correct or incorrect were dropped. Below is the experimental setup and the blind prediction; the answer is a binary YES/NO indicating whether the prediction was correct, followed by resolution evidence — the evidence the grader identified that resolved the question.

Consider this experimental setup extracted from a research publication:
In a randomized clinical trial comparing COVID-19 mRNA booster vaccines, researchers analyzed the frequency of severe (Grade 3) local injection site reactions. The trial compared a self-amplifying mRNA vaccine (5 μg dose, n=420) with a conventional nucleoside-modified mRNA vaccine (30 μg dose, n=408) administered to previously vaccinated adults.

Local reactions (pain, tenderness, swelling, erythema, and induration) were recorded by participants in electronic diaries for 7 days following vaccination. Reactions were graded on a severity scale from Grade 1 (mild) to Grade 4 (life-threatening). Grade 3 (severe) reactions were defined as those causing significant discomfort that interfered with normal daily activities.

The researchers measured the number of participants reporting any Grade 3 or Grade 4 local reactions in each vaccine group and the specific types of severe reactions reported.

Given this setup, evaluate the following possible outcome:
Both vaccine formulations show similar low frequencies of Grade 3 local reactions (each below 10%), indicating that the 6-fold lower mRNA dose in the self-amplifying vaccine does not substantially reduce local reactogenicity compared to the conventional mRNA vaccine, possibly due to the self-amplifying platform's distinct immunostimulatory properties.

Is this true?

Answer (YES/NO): YES